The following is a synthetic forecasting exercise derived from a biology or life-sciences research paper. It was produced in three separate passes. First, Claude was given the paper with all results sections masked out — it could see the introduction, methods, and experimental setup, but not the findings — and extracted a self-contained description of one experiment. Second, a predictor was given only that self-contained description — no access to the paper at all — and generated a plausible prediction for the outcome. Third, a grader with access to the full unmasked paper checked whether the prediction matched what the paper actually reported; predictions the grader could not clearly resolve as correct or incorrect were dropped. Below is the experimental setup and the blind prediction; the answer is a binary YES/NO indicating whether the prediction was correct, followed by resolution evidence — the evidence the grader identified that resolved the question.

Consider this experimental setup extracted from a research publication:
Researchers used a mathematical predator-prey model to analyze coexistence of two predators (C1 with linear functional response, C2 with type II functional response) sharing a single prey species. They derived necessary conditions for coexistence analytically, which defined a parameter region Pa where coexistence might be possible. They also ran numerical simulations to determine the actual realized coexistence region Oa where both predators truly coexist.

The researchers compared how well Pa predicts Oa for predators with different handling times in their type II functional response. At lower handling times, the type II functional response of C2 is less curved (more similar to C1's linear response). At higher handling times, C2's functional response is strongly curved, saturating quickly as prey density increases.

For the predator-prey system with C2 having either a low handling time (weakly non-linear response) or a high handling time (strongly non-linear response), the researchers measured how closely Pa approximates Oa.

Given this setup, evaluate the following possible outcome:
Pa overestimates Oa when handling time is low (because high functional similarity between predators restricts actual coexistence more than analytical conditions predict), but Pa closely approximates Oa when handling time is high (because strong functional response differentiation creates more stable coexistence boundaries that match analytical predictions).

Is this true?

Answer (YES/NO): YES